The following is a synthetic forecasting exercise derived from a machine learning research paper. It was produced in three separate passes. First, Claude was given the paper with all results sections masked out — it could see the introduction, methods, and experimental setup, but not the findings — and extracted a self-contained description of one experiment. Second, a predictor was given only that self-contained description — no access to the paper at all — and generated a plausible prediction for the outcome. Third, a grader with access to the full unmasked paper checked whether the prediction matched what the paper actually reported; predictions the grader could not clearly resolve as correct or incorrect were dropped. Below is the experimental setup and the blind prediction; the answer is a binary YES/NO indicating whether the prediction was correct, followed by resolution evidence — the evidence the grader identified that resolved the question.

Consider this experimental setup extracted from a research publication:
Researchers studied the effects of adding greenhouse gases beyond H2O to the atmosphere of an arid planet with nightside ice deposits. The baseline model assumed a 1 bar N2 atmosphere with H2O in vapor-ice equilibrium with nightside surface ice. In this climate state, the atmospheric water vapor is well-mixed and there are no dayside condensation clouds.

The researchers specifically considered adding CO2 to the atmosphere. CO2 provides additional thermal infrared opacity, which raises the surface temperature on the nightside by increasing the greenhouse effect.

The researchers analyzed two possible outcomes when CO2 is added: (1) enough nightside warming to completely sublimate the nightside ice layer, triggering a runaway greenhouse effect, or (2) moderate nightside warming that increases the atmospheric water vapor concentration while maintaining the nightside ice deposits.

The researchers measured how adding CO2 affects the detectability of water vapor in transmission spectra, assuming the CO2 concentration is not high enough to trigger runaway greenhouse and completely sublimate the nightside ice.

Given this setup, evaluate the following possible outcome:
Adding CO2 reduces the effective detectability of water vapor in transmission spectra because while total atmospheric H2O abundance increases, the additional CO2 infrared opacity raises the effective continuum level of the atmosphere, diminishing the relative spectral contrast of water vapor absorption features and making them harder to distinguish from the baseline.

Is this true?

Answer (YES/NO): NO